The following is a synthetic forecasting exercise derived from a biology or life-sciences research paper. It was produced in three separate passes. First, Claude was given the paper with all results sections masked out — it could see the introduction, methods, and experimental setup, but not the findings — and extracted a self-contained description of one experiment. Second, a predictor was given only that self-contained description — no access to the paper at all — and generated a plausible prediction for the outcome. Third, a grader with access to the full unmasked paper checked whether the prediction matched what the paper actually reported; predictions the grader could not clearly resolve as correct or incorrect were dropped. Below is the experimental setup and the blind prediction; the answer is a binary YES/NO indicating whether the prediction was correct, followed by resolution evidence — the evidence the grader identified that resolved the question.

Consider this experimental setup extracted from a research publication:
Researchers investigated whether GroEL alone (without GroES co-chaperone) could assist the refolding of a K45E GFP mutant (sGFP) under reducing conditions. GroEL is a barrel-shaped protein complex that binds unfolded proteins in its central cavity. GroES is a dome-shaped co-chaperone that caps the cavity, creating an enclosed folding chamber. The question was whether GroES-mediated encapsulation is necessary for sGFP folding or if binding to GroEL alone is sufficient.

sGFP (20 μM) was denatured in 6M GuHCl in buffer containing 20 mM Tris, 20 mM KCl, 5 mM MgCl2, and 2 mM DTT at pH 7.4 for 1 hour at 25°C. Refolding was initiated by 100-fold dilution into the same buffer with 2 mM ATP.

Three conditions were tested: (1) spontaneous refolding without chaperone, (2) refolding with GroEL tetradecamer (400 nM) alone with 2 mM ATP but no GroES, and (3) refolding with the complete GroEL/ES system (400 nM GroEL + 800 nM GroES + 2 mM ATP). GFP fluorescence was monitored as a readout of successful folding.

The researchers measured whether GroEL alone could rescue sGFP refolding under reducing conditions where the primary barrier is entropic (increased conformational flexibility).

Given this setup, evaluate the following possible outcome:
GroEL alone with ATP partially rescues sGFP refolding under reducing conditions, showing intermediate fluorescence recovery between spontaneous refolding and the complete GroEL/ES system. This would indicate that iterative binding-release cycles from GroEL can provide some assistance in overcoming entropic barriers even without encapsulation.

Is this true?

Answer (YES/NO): NO